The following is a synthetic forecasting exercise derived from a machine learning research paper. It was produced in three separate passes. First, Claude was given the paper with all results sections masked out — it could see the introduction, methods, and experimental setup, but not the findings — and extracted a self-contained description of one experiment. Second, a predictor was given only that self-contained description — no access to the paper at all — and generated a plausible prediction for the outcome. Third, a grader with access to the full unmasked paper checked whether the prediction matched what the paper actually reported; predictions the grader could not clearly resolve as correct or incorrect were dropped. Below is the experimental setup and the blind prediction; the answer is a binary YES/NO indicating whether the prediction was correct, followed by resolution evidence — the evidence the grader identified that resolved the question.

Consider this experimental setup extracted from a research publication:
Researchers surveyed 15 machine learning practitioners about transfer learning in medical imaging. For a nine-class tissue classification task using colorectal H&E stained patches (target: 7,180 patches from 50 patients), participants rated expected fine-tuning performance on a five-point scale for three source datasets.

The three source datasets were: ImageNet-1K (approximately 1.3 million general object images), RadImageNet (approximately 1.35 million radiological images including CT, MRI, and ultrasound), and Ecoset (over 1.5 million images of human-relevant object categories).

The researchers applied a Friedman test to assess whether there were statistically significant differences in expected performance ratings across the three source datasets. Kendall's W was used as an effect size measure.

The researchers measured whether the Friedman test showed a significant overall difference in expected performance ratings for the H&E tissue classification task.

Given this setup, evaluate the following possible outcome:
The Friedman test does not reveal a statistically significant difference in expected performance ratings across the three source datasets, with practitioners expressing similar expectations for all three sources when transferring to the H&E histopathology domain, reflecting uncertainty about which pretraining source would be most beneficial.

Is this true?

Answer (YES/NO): YES